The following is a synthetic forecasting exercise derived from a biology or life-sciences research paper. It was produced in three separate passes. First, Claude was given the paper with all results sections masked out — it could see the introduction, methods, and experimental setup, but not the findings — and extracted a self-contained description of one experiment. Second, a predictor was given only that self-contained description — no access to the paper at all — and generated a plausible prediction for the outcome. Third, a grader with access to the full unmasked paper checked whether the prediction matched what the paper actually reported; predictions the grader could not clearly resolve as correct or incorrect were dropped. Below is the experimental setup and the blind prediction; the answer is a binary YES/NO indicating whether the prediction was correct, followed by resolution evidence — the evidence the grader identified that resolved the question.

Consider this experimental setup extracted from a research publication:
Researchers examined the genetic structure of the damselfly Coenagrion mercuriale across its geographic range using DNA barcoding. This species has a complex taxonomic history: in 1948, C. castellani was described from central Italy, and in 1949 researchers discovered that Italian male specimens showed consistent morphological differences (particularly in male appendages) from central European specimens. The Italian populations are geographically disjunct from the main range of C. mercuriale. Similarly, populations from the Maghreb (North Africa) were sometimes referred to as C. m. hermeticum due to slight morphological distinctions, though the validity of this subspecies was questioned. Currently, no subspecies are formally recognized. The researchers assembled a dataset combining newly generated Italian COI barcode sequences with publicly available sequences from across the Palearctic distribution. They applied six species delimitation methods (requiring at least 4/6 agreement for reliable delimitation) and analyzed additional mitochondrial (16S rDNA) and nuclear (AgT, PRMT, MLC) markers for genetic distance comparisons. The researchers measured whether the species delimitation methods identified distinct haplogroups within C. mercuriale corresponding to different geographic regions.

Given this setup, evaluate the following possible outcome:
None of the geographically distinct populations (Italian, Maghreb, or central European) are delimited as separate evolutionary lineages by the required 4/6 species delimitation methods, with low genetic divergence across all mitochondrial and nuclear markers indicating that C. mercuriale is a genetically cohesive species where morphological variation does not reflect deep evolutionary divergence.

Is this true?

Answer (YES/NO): NO